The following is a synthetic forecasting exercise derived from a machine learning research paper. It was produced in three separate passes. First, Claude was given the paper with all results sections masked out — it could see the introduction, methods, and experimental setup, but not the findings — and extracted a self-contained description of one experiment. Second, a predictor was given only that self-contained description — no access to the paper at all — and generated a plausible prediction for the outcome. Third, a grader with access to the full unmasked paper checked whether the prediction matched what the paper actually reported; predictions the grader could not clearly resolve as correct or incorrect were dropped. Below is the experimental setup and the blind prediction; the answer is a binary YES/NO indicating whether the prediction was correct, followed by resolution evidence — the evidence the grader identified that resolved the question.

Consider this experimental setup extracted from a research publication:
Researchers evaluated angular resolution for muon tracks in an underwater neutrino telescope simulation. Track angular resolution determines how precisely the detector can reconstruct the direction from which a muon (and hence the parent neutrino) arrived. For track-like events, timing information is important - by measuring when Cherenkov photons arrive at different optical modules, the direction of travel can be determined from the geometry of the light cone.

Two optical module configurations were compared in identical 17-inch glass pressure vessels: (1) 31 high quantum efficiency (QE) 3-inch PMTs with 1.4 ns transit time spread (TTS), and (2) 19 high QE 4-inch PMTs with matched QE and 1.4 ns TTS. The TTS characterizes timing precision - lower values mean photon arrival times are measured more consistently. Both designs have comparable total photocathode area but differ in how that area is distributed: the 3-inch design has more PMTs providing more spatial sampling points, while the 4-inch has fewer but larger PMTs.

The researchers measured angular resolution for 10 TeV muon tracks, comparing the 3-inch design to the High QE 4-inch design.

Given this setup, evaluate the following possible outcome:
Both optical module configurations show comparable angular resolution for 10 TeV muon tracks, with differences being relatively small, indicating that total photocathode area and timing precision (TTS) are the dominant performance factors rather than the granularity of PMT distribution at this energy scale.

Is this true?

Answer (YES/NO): NO